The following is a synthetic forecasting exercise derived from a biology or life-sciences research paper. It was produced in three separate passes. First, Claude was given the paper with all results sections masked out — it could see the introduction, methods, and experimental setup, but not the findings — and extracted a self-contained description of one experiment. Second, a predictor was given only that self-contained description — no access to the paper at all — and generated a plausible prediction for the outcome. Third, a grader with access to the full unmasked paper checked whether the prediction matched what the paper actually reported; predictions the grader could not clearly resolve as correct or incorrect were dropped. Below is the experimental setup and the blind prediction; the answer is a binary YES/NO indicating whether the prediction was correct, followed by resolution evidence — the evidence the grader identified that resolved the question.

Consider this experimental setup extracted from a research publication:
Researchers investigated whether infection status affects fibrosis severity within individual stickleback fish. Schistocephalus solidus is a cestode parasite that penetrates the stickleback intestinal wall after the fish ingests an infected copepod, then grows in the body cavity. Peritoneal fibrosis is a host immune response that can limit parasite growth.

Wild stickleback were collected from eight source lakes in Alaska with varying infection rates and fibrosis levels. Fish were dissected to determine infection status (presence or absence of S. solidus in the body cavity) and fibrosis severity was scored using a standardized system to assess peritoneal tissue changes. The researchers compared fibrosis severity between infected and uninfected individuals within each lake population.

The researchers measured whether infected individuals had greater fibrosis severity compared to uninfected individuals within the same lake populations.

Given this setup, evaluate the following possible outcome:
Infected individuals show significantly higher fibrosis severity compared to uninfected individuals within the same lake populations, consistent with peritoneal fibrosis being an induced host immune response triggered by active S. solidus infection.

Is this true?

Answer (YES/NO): YES